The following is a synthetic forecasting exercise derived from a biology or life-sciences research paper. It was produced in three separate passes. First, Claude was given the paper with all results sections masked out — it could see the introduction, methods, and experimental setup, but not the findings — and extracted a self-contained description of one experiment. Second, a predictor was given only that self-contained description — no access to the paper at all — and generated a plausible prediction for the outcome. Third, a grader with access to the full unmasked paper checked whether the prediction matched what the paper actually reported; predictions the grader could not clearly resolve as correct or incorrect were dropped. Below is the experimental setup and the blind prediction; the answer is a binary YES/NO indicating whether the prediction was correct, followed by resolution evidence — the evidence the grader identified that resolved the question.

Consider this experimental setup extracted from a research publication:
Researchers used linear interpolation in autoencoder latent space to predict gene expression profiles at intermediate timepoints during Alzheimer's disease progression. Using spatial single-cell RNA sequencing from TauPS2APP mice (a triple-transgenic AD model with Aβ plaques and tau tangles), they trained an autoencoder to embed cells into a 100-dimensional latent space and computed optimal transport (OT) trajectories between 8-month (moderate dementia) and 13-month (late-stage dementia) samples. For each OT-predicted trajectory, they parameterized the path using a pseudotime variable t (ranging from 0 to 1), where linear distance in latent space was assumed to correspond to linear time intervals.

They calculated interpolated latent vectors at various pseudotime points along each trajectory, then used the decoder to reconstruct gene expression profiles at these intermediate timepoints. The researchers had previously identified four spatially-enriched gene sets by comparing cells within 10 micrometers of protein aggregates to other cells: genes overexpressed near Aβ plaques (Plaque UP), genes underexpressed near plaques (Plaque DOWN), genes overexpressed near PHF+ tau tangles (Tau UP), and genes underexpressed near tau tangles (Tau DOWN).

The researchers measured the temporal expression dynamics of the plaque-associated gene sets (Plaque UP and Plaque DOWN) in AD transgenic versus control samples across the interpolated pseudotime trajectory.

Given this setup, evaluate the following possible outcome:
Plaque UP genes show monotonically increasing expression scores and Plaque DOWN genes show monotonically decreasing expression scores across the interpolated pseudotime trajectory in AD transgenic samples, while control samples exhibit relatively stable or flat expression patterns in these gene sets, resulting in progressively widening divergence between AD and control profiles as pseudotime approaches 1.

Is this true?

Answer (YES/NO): NO